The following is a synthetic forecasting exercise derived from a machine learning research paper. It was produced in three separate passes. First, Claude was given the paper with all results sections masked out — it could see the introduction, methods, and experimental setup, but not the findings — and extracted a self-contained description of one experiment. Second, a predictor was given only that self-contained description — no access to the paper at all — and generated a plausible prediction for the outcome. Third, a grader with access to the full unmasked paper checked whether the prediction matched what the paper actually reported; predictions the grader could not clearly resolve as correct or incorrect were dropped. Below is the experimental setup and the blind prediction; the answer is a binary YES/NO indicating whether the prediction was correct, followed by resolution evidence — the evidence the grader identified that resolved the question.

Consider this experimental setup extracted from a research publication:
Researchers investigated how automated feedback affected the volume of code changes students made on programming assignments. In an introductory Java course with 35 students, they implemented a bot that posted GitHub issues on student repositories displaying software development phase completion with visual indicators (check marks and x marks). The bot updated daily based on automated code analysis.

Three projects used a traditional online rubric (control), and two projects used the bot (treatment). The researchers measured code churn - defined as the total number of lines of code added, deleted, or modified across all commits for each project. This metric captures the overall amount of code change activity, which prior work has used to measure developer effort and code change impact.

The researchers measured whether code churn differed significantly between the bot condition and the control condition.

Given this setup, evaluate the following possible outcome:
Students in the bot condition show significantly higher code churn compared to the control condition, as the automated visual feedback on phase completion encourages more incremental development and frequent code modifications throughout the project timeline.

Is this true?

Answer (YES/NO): YES